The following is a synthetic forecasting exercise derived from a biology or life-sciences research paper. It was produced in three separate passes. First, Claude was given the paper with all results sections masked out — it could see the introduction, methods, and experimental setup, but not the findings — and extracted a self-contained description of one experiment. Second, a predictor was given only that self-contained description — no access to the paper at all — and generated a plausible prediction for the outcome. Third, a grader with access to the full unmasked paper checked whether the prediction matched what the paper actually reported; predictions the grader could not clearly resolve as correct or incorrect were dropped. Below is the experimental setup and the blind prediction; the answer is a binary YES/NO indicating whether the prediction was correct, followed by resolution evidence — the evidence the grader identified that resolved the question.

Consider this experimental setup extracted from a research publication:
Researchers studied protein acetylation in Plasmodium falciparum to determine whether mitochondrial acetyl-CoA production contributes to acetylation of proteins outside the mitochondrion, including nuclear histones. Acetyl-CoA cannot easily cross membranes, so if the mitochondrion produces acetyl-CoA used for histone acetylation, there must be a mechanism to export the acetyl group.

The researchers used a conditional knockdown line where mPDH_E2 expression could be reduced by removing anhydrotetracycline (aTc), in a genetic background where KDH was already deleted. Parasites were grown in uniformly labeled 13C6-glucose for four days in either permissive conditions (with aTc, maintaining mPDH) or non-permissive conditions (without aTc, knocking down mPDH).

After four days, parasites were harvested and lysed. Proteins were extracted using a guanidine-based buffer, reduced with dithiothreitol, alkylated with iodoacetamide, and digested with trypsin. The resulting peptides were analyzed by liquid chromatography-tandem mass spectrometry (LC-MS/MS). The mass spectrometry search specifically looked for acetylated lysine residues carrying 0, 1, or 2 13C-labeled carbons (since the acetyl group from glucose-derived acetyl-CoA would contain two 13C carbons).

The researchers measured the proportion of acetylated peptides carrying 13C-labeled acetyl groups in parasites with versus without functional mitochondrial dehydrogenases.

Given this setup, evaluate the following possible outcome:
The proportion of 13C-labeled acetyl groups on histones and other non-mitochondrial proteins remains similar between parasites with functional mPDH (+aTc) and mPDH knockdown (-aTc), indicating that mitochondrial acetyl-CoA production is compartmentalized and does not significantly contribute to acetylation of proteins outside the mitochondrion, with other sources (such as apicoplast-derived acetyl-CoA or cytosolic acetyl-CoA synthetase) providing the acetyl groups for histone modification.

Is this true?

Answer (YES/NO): NO